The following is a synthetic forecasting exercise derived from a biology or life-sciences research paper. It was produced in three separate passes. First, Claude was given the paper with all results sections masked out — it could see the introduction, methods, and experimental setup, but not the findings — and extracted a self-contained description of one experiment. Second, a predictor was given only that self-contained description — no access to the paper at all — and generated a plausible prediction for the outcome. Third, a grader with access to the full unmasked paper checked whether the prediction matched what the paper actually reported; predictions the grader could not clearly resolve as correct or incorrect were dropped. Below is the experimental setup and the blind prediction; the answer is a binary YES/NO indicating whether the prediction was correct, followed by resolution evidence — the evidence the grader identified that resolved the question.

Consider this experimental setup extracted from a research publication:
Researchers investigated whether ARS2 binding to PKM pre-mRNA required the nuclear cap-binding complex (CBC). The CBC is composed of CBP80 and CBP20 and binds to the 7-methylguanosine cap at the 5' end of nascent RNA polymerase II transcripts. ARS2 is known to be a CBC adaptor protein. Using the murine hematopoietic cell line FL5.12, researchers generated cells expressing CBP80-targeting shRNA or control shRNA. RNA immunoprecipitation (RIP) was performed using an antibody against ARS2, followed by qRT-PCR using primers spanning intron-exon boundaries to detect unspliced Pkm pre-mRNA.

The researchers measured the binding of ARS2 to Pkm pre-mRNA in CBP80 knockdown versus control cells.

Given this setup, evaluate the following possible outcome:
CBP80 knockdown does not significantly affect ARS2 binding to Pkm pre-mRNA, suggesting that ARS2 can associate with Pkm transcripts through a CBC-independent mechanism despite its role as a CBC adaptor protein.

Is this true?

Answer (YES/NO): NO